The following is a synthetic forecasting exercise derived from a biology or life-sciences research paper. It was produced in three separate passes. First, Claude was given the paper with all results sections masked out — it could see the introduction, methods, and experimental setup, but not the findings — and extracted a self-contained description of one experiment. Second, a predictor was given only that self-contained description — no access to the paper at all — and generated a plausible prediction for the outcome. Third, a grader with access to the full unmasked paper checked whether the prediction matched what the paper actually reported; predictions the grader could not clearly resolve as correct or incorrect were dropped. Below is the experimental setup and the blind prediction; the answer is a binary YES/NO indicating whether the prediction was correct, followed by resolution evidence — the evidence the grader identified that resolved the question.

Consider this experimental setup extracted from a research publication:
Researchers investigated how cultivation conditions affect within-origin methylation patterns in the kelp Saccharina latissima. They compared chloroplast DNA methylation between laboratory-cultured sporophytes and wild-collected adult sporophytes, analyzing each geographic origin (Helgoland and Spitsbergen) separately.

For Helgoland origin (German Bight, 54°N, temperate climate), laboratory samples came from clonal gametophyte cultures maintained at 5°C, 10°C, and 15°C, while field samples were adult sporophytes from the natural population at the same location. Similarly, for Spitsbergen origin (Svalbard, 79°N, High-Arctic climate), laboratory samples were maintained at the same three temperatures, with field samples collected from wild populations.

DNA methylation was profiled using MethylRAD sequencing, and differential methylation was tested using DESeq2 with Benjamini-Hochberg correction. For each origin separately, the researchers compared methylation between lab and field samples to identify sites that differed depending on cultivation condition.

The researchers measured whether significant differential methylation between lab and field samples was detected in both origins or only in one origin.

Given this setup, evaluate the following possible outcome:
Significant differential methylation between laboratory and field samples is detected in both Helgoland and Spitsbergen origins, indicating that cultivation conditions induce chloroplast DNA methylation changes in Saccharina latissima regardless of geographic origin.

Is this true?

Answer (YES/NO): NO